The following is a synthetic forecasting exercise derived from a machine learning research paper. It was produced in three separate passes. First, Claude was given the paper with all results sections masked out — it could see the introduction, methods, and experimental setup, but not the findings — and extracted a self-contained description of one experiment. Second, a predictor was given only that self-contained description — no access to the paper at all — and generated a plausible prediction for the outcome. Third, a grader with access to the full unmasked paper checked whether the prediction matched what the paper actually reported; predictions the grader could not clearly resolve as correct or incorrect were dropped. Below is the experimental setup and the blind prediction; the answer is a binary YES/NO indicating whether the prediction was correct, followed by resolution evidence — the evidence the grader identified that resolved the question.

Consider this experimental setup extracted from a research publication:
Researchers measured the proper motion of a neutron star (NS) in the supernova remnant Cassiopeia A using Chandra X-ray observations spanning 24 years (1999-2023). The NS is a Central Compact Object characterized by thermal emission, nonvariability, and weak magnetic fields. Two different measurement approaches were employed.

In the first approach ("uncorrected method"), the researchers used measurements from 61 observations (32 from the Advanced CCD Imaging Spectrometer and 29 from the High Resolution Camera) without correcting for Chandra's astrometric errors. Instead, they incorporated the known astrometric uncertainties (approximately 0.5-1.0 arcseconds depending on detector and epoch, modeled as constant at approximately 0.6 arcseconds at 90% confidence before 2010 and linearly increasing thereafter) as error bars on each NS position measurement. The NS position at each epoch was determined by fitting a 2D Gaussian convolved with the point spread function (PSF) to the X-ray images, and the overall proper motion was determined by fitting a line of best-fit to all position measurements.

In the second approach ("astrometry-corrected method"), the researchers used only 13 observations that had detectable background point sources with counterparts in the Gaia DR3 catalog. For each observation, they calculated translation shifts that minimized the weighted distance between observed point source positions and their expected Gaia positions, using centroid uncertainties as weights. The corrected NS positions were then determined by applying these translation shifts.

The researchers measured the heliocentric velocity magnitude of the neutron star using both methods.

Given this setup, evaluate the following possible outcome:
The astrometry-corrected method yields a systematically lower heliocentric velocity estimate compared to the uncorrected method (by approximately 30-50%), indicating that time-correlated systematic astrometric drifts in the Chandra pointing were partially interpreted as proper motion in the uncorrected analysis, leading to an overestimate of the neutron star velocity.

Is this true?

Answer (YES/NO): NO